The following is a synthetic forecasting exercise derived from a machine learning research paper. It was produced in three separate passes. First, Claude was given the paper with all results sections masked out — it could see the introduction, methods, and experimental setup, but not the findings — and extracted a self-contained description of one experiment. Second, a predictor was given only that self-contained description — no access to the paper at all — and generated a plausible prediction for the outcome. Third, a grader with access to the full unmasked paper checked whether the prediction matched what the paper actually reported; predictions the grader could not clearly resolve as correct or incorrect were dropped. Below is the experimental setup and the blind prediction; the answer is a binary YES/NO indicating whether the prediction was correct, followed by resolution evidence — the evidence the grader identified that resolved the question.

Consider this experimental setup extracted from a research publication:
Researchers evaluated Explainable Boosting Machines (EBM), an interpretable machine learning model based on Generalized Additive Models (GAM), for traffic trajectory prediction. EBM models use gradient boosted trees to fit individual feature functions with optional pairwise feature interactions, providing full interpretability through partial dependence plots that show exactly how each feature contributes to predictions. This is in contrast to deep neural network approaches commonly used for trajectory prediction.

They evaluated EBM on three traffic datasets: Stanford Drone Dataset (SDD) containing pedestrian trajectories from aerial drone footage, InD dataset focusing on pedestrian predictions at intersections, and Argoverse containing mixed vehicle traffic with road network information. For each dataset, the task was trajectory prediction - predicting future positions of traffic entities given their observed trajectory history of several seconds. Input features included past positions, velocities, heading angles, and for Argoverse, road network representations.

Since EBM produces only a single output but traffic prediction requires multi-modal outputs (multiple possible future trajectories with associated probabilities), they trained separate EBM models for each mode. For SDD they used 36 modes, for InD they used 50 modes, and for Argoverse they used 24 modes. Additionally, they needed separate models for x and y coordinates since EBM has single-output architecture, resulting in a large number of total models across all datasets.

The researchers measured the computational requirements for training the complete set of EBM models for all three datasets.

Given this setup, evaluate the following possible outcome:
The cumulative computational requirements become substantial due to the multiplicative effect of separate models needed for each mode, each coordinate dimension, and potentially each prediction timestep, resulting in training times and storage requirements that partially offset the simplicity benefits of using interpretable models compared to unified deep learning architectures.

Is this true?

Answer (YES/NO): NO